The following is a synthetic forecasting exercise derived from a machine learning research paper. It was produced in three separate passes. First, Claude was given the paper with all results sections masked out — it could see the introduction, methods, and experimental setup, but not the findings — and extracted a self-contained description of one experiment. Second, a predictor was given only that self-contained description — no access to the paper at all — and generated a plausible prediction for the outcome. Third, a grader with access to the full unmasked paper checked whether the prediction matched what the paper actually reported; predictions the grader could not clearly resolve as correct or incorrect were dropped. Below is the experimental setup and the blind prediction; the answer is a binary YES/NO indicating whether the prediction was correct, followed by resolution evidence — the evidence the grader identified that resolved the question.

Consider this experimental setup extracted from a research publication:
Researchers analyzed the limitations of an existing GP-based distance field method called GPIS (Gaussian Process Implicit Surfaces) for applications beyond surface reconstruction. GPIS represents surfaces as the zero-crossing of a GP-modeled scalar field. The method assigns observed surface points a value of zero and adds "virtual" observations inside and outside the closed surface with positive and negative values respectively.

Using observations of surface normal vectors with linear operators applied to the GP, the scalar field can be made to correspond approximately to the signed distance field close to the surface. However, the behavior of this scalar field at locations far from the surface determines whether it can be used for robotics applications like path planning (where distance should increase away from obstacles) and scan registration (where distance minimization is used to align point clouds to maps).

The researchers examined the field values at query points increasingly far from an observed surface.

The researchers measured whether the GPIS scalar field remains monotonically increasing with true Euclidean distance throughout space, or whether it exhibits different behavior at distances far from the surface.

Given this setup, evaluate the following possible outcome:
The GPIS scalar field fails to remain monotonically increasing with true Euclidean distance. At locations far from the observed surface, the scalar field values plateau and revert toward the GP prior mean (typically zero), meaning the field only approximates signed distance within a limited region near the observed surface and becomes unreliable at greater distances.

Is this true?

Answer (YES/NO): YES